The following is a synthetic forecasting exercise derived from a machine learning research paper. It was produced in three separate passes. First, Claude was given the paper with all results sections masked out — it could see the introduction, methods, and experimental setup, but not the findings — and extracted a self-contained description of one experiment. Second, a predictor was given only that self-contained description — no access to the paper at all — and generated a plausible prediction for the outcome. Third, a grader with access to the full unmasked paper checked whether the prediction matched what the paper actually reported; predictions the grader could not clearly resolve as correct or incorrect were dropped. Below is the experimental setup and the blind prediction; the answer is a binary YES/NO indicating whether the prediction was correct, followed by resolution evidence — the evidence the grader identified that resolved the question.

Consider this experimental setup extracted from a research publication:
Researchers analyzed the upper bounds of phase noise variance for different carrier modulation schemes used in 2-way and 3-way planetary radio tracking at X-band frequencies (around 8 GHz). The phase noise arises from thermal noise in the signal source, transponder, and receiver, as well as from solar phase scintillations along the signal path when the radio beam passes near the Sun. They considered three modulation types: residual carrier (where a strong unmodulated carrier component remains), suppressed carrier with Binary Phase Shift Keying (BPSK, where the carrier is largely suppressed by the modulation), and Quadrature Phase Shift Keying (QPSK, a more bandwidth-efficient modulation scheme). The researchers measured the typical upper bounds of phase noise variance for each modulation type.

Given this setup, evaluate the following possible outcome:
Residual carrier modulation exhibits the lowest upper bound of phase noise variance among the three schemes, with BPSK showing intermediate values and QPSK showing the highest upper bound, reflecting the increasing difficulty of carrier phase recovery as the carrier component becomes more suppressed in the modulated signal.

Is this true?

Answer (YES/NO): NO